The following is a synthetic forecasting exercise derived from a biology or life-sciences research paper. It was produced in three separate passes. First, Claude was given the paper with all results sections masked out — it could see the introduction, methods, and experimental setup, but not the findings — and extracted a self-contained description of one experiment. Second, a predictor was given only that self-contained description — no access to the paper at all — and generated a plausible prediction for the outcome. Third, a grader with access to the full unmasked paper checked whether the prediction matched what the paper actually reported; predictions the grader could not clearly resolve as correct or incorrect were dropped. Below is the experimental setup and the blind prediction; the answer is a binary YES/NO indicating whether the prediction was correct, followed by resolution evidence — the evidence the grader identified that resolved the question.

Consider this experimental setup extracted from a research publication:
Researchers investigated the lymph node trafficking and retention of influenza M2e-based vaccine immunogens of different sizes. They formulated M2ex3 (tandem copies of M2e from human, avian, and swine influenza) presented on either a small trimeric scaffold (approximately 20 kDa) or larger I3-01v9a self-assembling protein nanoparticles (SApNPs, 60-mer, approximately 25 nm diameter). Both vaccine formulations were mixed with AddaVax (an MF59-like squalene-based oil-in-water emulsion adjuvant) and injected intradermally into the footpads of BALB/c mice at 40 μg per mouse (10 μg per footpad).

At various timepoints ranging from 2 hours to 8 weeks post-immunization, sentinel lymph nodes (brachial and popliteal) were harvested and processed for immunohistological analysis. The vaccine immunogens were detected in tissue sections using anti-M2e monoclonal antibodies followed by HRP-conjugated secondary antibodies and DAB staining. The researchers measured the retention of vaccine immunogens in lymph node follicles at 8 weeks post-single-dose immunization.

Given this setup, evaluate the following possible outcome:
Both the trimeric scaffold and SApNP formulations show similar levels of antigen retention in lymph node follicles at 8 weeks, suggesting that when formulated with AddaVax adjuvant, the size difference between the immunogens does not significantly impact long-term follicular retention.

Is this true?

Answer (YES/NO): NO